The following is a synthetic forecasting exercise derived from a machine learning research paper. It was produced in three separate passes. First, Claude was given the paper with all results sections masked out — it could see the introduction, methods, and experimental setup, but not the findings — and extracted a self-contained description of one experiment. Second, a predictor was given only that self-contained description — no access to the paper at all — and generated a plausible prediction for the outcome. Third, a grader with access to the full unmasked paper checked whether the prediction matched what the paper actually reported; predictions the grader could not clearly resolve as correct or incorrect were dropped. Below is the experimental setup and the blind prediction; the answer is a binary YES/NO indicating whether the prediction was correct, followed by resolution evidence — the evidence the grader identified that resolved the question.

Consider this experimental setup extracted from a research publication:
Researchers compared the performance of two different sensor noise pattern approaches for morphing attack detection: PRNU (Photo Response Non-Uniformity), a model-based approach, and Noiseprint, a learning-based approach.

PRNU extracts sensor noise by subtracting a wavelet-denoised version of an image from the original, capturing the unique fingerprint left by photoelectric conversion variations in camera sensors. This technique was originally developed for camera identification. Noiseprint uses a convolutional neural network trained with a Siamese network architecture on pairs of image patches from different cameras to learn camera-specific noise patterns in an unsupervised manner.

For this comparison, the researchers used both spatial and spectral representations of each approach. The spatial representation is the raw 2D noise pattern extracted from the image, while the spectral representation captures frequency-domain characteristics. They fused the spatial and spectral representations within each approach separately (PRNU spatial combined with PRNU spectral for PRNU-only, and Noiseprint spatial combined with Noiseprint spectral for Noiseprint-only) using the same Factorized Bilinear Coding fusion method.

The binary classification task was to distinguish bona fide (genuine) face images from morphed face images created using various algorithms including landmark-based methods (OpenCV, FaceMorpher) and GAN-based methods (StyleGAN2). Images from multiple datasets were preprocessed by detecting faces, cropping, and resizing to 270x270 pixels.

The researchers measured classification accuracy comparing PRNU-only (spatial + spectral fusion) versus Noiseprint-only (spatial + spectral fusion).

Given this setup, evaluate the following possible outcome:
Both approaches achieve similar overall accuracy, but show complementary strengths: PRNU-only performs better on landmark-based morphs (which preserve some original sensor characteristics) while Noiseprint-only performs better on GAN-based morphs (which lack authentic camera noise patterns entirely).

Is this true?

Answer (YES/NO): NO